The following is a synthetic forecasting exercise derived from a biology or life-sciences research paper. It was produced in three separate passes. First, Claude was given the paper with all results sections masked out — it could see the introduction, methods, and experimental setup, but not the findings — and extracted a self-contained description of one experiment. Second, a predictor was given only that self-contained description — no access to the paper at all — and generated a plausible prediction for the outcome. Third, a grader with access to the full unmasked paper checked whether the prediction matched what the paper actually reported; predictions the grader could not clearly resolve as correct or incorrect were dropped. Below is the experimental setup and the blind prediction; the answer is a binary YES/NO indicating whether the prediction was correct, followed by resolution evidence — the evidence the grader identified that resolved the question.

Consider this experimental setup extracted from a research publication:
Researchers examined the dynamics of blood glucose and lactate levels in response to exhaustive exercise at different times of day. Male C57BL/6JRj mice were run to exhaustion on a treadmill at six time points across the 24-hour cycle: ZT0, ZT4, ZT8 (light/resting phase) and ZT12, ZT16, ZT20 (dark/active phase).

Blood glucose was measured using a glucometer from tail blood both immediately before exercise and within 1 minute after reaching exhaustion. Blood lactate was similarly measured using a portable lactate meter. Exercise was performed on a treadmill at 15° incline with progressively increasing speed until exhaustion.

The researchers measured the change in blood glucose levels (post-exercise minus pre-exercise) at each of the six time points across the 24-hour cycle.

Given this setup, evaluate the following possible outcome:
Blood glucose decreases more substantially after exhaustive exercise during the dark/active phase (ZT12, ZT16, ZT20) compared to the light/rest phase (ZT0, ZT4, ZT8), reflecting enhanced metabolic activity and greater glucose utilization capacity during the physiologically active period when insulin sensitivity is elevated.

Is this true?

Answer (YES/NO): NO